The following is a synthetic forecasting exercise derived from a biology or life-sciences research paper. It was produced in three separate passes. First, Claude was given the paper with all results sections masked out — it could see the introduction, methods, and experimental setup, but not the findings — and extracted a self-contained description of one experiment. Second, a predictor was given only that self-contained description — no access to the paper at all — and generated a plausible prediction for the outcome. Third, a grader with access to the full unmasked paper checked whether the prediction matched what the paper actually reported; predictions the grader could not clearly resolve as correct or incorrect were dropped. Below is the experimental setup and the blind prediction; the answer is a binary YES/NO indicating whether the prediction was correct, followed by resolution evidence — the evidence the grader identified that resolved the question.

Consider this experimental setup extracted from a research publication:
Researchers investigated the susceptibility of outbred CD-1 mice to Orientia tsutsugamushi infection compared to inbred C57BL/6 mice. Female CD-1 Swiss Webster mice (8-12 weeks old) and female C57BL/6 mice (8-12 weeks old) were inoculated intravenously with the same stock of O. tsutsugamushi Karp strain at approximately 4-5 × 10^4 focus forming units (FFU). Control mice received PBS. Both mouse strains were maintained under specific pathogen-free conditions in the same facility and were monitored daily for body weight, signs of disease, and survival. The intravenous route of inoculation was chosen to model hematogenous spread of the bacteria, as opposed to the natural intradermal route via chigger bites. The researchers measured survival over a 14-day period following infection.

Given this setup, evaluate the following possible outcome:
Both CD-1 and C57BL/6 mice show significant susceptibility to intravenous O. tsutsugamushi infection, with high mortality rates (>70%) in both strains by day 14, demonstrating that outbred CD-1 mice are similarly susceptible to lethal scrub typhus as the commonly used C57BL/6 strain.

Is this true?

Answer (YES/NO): NO